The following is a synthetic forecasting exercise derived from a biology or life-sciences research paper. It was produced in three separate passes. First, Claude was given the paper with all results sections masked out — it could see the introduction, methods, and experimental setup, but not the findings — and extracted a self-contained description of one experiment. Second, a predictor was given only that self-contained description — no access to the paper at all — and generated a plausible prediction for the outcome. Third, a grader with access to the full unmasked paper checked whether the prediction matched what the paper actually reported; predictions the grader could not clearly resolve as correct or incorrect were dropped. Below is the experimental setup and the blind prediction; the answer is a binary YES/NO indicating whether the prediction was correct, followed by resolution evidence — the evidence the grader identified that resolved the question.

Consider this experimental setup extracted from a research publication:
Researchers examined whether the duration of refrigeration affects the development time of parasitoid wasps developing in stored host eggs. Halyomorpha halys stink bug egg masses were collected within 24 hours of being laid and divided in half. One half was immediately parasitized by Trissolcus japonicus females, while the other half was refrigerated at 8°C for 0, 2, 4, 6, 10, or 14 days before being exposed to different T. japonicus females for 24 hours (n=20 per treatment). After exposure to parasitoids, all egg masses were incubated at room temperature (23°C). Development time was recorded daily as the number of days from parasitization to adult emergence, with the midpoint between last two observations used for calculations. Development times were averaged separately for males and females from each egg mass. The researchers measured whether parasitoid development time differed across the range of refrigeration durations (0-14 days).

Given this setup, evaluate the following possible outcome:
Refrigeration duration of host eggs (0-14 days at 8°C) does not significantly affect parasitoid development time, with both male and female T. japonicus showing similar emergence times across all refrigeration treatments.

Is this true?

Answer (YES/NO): YES